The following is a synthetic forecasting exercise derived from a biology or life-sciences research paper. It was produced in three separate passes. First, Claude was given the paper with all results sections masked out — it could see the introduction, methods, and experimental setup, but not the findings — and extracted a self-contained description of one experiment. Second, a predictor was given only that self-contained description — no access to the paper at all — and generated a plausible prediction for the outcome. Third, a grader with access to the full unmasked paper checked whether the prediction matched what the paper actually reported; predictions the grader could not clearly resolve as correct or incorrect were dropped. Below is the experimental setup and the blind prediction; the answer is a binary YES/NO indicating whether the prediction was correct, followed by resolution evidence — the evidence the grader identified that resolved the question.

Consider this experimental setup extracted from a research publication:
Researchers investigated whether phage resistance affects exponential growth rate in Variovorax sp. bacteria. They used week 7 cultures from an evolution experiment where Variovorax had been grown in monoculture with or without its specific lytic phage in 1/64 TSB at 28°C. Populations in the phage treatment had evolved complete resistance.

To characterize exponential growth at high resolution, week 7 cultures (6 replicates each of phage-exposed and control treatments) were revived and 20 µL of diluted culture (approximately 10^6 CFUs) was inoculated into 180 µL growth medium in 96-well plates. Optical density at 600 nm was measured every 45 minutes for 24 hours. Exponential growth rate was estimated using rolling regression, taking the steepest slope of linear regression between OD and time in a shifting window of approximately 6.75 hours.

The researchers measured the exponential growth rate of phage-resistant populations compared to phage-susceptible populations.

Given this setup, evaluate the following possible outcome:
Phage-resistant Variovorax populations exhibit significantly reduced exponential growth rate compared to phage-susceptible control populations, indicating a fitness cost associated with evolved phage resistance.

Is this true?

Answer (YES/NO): NO